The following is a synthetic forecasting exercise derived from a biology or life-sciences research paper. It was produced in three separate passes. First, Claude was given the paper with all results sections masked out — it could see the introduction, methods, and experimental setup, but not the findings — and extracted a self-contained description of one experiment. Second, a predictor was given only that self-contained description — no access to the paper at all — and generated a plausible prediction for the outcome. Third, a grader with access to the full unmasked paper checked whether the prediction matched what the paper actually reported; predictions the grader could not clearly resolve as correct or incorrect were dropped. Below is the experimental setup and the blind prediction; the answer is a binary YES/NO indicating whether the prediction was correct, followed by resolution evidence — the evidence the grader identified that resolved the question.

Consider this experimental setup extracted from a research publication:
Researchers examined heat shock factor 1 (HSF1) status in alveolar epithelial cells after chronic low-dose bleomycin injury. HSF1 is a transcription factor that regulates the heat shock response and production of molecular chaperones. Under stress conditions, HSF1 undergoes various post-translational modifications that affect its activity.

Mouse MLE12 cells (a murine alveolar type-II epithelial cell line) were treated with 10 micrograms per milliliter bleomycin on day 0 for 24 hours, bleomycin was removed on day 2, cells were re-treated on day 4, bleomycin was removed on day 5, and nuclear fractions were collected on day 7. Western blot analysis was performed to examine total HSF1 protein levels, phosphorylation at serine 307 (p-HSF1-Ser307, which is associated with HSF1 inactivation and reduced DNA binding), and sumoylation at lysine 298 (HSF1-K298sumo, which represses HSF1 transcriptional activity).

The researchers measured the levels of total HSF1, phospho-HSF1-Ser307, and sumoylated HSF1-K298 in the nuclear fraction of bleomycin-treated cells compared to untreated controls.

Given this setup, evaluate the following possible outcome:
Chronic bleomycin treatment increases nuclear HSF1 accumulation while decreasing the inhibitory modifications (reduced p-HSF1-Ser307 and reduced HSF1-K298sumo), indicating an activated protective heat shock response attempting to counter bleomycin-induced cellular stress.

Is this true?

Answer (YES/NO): NO